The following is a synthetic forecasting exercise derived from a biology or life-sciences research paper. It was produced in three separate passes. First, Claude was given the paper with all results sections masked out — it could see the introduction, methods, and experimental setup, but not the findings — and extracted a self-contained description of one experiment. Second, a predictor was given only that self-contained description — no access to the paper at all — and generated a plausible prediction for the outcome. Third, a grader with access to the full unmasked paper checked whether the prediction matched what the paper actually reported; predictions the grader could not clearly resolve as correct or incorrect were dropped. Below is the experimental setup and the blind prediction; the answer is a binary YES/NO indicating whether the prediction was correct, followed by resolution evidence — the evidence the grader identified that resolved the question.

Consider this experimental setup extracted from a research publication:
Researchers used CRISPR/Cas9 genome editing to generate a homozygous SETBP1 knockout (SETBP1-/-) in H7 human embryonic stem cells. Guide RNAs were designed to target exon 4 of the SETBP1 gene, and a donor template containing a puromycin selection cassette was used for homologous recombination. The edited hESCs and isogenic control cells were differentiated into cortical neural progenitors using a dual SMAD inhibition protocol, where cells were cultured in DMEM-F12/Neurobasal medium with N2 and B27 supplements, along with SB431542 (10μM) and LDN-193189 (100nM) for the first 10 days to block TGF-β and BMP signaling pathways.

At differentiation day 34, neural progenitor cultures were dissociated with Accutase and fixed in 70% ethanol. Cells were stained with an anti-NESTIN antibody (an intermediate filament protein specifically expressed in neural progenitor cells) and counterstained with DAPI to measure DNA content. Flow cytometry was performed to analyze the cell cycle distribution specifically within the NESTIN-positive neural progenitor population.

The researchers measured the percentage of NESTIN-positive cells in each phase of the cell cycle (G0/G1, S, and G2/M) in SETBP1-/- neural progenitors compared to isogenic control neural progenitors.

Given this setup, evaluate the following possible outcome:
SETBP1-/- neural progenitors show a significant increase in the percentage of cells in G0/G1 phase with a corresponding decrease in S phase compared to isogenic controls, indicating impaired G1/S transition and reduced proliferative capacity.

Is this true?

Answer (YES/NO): NO